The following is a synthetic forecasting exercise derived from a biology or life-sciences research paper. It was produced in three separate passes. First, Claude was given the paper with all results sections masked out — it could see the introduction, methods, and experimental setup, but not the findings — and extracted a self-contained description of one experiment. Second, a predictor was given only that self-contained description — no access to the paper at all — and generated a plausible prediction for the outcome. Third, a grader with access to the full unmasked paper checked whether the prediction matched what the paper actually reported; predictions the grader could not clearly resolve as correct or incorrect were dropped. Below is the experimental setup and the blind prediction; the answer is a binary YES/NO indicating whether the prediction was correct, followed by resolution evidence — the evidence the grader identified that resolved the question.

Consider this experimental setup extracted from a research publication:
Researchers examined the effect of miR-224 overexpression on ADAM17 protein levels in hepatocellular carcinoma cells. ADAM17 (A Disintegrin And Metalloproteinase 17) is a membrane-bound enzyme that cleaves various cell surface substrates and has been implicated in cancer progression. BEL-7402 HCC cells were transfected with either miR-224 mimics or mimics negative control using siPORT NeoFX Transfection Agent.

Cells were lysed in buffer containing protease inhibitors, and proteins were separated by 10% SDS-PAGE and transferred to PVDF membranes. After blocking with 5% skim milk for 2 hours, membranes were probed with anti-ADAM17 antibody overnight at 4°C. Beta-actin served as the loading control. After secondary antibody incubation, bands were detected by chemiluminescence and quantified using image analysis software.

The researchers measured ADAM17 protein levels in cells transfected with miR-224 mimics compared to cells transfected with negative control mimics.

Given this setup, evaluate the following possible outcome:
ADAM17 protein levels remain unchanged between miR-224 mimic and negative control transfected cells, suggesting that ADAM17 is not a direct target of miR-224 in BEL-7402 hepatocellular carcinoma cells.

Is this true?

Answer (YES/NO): NO